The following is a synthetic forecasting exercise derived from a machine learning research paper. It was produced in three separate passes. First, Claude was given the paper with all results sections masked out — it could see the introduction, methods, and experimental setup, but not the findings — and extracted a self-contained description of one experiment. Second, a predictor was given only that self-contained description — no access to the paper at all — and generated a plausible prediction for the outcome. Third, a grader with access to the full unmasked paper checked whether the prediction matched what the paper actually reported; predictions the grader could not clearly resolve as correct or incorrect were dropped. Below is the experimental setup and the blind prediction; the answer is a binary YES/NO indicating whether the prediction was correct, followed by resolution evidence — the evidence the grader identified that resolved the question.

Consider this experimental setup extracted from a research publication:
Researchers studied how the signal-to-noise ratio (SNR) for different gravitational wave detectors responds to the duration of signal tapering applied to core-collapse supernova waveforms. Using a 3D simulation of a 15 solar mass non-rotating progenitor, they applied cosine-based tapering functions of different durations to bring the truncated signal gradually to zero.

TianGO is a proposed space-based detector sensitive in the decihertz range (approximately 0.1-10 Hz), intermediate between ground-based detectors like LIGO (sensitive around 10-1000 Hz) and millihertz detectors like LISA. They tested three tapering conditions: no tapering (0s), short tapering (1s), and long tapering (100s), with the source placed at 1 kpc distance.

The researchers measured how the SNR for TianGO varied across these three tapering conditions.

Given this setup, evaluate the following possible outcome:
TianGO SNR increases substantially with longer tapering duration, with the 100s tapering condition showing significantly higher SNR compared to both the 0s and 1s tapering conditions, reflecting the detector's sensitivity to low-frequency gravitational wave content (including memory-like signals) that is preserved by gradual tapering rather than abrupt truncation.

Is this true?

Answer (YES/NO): NO